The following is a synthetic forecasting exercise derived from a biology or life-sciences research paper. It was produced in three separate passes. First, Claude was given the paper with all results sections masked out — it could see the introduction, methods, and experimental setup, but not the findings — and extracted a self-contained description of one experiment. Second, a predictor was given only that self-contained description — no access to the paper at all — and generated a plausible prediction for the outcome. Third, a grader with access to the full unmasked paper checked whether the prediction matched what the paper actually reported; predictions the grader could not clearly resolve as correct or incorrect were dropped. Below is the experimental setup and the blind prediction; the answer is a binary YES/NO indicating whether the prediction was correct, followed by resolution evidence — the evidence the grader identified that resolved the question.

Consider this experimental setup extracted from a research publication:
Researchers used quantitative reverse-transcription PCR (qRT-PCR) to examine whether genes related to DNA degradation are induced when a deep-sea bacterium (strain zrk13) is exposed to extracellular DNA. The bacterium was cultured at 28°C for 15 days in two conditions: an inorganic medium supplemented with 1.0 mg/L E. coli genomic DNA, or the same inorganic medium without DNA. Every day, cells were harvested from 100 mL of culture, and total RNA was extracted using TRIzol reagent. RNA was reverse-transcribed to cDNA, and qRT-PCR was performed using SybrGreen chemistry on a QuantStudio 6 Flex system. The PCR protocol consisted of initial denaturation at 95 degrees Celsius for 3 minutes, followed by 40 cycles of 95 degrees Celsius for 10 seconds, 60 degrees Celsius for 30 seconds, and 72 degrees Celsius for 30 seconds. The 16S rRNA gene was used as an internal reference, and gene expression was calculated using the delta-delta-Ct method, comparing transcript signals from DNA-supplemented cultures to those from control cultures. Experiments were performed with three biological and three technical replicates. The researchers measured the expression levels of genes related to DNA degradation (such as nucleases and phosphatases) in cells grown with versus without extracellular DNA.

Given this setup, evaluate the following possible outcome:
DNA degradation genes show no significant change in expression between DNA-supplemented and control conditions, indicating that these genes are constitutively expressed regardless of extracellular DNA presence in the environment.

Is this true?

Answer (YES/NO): NO